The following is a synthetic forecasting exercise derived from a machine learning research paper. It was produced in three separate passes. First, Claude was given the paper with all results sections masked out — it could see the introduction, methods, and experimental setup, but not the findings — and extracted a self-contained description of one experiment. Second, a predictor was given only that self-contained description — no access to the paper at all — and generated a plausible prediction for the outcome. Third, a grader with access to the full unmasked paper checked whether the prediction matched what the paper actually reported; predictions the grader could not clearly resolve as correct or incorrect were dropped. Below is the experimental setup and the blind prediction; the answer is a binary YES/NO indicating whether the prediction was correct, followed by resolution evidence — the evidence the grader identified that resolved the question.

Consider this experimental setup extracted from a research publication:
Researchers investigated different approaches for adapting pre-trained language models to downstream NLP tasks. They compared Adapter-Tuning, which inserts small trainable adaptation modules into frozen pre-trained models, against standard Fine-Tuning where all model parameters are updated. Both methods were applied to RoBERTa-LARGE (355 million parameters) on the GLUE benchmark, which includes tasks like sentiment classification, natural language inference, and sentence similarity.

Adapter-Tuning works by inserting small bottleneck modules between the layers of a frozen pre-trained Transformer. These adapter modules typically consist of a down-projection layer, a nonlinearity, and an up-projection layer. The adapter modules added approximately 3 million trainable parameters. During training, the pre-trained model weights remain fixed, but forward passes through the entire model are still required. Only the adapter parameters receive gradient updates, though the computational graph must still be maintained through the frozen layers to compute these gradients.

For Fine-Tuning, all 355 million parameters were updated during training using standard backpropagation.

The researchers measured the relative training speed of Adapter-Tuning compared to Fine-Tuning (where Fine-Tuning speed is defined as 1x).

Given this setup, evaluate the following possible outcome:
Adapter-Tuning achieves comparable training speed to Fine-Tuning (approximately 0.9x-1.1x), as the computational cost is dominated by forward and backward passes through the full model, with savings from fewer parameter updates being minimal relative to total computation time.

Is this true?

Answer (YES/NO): NO